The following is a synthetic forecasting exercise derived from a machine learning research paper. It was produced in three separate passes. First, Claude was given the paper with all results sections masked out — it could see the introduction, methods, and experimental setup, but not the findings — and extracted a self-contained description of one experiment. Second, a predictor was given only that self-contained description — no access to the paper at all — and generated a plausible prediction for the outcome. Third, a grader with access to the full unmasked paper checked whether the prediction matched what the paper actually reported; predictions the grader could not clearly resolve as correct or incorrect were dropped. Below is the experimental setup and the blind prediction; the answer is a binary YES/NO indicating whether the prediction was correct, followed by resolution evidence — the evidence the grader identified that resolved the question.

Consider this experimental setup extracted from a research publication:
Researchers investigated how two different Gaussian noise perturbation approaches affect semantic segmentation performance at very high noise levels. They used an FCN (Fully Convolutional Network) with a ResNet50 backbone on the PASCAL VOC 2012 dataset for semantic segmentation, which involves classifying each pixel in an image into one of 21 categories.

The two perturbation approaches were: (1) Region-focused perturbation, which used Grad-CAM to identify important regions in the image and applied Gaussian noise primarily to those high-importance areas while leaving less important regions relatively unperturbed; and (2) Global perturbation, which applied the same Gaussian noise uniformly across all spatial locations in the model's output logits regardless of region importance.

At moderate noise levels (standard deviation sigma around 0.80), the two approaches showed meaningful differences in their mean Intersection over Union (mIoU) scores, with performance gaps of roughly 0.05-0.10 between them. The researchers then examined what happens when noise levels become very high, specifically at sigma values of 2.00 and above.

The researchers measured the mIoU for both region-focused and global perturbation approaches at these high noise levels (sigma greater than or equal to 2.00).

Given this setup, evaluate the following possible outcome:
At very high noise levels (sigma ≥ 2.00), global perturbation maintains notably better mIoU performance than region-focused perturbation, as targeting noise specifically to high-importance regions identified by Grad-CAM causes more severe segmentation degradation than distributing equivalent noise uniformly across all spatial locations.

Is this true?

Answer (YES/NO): NO